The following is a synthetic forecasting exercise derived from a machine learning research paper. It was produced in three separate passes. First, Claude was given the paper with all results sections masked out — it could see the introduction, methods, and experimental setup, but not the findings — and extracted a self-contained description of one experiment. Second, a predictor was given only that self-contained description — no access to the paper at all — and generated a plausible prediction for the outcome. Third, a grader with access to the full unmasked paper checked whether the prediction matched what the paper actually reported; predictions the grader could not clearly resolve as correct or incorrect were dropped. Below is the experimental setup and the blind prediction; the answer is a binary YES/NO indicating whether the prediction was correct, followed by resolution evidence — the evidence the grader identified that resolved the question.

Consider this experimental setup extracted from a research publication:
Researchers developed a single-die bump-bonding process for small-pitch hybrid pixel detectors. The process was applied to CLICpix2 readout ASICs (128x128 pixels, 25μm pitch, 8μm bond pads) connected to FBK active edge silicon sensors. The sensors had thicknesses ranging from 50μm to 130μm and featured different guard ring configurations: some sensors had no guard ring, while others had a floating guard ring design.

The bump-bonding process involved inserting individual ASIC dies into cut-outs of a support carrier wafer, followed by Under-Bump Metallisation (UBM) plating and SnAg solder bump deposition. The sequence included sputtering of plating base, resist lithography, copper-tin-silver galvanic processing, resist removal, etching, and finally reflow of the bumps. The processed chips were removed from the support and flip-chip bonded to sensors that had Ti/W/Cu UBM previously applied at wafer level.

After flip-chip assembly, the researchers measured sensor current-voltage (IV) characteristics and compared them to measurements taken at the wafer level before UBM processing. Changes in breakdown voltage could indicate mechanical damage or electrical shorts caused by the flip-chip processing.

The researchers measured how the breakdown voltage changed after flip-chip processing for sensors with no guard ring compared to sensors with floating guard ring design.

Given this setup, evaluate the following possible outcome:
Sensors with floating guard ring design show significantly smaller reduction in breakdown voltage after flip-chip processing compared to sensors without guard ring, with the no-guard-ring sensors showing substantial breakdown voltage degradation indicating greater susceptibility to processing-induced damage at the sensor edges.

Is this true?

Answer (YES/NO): NO